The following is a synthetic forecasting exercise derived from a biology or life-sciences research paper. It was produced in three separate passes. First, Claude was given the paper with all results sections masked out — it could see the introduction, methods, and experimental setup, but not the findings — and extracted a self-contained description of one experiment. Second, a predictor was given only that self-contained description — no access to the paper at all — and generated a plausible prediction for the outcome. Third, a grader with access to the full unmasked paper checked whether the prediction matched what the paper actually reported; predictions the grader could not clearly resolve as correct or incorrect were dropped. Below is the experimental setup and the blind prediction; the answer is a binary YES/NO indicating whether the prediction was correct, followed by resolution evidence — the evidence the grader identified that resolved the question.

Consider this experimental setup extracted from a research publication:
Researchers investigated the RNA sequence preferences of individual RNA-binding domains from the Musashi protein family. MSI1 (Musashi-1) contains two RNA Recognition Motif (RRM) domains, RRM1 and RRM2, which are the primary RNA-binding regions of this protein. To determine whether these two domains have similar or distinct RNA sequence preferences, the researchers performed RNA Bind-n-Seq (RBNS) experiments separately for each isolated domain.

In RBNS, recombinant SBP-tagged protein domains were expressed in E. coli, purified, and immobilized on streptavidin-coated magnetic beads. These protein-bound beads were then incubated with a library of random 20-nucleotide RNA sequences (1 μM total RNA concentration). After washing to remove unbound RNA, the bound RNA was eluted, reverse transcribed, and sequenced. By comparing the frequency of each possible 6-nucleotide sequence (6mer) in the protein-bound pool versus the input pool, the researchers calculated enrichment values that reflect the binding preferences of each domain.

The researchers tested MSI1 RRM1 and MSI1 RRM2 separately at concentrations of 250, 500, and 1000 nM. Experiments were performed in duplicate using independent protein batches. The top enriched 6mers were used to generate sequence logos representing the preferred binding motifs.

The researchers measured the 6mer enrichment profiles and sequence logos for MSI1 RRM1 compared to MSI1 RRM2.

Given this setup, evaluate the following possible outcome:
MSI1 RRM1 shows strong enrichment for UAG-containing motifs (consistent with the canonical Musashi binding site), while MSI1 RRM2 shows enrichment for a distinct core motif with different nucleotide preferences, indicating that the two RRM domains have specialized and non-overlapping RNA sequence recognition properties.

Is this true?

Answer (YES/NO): NO